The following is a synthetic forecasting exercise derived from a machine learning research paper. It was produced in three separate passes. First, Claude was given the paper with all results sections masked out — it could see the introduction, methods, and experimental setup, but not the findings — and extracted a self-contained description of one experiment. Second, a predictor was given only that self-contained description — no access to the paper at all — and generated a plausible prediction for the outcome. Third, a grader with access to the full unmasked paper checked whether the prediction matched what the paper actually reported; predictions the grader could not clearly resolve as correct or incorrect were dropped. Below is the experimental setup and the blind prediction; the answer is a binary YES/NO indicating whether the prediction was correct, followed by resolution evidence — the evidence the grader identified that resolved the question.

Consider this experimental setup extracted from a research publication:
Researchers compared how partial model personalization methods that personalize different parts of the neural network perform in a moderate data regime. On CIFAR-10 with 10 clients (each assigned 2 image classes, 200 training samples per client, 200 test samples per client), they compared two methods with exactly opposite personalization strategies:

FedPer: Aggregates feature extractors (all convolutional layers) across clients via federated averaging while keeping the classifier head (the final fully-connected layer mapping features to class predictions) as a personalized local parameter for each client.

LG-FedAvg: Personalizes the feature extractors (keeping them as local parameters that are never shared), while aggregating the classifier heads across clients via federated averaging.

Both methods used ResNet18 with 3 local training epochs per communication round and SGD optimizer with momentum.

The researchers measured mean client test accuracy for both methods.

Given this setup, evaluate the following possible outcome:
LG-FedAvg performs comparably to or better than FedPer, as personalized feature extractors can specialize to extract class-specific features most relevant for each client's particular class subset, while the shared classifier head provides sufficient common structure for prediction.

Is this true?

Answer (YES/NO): YES